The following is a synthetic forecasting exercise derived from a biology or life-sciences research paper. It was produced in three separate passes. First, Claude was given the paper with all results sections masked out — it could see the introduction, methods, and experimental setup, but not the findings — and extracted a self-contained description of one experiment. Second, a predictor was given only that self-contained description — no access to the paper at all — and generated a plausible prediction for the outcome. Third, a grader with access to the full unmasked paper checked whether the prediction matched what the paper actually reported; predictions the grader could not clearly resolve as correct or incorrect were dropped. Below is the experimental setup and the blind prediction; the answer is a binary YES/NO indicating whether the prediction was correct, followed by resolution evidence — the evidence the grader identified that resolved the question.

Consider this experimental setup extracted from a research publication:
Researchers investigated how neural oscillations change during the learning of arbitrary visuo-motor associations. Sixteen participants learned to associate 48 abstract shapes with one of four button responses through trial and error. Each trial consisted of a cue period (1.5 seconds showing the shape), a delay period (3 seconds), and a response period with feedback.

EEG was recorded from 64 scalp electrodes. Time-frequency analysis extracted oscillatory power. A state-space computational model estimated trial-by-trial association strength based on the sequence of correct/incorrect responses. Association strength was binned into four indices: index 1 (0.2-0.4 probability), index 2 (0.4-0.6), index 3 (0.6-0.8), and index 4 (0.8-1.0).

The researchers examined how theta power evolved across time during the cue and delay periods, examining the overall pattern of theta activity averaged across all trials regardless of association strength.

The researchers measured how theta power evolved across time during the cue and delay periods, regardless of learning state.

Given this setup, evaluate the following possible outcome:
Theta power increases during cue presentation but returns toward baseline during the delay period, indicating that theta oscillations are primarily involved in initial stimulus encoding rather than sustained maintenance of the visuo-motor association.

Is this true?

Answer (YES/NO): NO